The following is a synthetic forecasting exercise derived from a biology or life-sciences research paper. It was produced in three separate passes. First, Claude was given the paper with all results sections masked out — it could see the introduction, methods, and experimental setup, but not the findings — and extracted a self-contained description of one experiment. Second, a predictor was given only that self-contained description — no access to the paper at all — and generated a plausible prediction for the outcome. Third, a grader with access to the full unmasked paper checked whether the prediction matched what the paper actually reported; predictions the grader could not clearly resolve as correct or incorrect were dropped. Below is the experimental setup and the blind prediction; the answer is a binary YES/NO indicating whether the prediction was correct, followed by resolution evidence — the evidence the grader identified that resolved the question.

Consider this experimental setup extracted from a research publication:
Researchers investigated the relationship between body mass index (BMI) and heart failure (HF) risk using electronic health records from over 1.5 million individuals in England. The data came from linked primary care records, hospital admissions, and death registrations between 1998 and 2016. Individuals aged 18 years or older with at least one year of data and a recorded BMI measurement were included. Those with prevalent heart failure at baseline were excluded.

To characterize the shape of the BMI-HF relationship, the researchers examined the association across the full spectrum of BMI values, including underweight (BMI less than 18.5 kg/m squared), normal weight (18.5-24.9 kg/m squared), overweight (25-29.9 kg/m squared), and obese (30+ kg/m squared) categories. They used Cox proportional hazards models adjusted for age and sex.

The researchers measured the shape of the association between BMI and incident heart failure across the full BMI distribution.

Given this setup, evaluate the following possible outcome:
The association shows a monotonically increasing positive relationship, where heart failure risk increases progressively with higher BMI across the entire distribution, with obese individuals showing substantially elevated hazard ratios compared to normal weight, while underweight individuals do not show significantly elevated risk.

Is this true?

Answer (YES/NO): NO